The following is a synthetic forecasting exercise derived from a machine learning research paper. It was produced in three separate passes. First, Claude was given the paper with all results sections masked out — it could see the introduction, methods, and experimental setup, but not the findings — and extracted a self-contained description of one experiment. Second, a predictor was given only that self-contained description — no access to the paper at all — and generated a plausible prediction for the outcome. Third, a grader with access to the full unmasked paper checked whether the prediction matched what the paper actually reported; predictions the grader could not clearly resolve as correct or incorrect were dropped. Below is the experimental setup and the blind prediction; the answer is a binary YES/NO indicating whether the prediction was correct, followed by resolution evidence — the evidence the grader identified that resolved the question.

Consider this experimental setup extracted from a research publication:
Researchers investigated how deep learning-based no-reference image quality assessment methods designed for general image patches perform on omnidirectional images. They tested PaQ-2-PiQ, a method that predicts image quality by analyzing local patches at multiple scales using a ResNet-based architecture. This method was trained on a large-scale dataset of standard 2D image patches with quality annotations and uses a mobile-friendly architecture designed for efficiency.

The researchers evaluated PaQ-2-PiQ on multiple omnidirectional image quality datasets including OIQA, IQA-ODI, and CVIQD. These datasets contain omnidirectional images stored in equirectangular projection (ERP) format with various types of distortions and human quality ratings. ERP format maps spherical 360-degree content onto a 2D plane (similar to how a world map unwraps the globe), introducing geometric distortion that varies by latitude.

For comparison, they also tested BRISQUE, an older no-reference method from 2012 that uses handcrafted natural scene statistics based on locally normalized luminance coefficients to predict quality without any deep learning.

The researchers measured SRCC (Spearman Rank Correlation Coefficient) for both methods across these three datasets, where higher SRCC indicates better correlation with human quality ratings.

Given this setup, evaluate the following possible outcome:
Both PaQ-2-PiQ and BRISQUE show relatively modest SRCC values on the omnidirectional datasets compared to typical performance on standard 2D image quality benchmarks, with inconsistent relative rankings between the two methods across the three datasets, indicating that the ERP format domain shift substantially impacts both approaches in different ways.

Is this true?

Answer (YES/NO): NO